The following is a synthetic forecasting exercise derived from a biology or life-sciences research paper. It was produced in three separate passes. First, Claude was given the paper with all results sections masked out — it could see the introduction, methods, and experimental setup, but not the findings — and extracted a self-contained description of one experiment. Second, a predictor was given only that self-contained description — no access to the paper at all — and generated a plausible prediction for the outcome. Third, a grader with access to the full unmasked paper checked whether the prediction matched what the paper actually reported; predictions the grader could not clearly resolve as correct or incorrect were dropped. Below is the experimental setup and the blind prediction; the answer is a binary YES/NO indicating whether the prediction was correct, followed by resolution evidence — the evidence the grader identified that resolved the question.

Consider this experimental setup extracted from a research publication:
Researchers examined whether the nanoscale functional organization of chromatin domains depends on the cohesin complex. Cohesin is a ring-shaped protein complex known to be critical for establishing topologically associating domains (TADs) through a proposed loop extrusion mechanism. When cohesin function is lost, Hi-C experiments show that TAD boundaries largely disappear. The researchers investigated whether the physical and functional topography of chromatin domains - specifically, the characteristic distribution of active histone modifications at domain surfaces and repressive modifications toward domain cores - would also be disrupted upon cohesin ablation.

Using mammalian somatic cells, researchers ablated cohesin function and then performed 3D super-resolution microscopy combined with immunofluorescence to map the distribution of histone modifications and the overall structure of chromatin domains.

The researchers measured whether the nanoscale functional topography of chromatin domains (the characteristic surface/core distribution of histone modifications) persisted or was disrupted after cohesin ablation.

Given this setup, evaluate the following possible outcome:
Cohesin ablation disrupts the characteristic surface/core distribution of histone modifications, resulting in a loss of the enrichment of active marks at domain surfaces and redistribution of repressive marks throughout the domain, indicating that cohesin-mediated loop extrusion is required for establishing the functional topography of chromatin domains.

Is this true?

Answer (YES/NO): NO